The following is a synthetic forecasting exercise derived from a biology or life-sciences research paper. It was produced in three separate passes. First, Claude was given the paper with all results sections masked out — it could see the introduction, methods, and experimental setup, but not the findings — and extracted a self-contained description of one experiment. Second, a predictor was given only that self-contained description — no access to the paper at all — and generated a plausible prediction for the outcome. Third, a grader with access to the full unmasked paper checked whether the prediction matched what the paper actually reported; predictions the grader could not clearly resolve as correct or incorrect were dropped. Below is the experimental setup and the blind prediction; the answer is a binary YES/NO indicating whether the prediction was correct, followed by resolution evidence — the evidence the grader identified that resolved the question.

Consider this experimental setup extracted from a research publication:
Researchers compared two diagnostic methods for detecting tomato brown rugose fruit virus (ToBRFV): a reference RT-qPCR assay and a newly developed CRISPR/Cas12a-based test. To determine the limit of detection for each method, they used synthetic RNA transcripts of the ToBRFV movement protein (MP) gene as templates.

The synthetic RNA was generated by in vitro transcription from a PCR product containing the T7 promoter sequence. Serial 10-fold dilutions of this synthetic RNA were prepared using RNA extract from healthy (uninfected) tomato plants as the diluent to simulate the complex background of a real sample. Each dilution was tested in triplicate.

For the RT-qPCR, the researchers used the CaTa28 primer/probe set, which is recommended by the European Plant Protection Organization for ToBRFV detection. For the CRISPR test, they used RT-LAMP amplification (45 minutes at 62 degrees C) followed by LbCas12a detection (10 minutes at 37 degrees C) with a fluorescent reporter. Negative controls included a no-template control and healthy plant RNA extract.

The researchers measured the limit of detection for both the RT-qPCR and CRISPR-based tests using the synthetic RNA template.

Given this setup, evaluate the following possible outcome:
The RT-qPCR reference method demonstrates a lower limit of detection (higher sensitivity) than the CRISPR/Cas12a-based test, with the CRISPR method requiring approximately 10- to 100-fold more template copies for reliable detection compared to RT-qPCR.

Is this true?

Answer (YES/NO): NO